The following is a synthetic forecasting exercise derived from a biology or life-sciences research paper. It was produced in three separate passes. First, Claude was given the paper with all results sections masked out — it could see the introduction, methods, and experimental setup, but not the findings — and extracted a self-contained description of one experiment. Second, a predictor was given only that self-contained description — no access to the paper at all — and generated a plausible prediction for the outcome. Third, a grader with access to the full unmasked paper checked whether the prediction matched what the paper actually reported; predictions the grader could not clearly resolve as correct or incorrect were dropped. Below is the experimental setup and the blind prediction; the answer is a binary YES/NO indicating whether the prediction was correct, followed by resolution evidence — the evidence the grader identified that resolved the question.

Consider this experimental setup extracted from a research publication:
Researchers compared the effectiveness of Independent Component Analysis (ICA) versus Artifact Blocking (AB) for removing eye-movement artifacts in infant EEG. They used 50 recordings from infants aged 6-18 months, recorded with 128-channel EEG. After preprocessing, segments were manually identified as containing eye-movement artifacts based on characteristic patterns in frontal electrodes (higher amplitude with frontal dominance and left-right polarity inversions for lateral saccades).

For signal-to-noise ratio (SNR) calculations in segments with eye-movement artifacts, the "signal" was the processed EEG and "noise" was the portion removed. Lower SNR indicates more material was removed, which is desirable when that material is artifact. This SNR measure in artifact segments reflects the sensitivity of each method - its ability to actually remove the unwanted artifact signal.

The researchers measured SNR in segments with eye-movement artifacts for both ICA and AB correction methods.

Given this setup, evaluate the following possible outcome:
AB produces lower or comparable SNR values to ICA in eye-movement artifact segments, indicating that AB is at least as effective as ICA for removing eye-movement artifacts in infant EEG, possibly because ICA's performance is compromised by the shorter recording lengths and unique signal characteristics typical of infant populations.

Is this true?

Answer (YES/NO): NO